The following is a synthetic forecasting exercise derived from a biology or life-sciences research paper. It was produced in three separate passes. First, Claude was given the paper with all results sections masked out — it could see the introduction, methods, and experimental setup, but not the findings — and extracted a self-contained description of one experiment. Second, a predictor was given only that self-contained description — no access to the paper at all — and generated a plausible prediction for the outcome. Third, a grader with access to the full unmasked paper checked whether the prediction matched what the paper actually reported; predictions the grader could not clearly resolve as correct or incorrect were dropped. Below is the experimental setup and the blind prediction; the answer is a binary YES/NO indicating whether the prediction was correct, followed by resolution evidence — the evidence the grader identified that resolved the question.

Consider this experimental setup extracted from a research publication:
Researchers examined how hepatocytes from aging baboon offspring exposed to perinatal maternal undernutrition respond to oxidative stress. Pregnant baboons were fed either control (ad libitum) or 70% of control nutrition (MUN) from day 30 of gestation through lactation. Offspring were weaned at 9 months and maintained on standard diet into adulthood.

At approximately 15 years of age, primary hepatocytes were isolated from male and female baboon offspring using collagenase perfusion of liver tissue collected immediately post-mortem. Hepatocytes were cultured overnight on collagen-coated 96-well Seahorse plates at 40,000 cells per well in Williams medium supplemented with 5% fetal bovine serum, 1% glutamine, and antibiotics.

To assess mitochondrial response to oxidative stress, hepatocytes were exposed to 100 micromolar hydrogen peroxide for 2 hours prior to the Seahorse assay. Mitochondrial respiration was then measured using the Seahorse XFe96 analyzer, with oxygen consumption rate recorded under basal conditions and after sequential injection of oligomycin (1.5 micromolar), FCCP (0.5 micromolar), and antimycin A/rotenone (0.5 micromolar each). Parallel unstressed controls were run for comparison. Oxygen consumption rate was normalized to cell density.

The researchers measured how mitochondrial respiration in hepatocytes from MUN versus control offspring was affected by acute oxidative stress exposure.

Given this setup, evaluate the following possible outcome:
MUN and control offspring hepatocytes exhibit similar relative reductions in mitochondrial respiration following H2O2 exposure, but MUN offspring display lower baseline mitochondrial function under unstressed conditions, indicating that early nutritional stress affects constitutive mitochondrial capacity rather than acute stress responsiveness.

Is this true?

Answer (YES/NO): NO